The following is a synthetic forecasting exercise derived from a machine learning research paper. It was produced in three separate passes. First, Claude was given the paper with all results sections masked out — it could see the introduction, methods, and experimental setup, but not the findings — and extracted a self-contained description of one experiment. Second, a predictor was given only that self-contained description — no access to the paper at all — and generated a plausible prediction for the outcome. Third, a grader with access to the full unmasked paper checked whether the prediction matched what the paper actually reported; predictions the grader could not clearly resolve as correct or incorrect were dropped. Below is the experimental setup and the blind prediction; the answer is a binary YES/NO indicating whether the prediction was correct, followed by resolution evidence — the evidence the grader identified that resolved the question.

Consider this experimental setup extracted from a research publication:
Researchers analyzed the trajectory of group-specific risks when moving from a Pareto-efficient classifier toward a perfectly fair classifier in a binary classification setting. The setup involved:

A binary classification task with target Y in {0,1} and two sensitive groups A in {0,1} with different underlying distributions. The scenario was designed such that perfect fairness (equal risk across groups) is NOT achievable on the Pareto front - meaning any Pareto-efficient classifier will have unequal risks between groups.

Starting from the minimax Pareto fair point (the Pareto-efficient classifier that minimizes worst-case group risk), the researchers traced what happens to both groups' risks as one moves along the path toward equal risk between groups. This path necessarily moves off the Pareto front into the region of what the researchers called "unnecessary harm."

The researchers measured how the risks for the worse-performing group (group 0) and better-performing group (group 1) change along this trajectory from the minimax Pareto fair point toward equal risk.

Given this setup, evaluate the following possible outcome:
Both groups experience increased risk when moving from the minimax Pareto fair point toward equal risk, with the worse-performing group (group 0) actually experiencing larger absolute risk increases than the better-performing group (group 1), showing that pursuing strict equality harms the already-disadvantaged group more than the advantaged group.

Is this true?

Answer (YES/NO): NO